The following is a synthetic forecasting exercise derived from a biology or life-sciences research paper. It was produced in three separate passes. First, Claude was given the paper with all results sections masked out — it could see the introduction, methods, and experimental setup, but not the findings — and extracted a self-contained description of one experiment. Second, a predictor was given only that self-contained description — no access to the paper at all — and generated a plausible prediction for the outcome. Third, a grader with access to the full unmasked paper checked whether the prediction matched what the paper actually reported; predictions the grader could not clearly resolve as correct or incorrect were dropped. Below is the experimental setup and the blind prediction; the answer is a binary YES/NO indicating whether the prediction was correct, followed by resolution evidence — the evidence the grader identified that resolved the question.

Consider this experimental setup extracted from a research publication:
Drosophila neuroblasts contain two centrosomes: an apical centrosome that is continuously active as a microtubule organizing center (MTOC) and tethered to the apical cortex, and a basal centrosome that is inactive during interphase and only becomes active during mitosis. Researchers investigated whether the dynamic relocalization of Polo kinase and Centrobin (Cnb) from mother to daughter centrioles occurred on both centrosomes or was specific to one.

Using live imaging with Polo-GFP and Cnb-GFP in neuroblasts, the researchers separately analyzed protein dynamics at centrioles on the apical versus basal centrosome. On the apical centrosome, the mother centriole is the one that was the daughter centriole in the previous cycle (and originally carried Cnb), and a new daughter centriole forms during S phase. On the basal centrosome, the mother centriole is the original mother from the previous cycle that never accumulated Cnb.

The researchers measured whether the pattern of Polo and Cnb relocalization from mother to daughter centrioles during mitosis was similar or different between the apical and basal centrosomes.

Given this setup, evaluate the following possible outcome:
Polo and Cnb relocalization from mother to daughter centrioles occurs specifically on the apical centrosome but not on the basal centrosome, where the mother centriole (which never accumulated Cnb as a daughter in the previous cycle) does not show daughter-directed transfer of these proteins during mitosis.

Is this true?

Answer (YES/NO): NO